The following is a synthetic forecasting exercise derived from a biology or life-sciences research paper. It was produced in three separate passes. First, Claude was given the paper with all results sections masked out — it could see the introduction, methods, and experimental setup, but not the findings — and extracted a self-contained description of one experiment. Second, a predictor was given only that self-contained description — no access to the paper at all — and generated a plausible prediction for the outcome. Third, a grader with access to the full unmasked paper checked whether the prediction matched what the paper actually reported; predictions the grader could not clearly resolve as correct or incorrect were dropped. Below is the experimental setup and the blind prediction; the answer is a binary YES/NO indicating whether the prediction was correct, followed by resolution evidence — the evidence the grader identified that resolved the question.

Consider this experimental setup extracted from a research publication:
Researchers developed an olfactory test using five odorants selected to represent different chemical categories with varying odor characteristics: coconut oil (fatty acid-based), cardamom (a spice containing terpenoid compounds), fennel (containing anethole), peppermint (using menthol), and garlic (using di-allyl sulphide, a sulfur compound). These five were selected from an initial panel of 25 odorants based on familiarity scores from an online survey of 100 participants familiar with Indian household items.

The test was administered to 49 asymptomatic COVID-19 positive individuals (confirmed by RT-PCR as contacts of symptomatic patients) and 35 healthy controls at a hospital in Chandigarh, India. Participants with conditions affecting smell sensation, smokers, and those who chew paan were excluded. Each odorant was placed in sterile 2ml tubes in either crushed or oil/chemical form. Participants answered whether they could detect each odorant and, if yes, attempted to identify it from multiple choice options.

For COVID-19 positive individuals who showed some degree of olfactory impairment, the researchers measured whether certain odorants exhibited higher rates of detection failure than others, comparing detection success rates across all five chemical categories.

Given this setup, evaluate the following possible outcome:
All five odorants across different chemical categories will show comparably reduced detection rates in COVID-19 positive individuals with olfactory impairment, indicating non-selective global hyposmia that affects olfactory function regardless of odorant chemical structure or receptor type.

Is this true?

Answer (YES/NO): NO